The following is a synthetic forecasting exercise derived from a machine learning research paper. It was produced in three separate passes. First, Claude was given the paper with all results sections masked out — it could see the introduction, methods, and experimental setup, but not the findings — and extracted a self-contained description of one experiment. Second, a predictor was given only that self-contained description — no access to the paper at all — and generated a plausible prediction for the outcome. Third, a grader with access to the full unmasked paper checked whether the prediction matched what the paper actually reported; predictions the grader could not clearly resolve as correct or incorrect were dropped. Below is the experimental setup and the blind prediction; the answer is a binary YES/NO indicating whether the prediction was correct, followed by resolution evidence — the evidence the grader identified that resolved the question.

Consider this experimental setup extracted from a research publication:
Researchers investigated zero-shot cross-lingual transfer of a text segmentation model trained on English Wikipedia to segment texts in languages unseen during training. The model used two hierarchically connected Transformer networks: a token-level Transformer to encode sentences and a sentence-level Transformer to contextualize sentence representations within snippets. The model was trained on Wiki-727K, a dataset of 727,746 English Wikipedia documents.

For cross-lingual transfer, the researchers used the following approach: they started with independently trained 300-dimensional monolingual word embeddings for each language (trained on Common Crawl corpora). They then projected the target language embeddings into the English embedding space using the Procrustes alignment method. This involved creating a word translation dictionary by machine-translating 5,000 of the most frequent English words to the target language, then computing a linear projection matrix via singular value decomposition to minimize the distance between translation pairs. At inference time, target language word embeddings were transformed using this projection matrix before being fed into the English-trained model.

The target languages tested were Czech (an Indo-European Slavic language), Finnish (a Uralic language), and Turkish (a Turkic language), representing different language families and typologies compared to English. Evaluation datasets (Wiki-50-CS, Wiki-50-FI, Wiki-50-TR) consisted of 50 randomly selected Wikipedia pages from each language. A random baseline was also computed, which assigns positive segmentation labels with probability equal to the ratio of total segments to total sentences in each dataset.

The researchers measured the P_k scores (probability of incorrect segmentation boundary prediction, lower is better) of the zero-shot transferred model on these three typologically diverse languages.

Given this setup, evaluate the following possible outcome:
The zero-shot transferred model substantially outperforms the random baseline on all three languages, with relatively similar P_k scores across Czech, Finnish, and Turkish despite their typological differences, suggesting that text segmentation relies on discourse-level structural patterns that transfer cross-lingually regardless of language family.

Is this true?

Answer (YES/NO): YES